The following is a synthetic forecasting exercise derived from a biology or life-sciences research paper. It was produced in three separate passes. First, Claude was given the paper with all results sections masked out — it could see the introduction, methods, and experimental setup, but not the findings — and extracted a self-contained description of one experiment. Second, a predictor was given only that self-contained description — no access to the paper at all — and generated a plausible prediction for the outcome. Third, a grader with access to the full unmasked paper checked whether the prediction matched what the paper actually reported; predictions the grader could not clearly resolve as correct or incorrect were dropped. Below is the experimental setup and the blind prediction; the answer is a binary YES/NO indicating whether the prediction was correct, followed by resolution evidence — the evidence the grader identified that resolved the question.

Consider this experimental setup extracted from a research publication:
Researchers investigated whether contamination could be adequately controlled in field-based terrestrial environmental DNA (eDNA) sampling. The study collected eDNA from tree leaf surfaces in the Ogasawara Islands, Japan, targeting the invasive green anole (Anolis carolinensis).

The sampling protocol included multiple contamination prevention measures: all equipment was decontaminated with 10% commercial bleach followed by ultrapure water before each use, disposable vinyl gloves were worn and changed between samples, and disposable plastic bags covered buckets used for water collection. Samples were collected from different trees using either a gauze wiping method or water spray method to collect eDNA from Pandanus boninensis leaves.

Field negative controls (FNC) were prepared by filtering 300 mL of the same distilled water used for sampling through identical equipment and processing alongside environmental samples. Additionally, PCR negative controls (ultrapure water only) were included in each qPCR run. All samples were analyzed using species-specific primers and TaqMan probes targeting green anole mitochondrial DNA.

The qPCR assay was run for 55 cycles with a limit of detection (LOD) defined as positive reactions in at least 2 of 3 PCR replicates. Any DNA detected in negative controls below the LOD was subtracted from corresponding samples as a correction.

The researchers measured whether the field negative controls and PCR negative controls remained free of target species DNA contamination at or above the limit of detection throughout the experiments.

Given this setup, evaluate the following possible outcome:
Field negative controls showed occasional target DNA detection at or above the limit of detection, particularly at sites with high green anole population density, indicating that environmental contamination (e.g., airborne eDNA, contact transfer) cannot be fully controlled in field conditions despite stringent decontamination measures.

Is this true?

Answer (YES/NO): NO